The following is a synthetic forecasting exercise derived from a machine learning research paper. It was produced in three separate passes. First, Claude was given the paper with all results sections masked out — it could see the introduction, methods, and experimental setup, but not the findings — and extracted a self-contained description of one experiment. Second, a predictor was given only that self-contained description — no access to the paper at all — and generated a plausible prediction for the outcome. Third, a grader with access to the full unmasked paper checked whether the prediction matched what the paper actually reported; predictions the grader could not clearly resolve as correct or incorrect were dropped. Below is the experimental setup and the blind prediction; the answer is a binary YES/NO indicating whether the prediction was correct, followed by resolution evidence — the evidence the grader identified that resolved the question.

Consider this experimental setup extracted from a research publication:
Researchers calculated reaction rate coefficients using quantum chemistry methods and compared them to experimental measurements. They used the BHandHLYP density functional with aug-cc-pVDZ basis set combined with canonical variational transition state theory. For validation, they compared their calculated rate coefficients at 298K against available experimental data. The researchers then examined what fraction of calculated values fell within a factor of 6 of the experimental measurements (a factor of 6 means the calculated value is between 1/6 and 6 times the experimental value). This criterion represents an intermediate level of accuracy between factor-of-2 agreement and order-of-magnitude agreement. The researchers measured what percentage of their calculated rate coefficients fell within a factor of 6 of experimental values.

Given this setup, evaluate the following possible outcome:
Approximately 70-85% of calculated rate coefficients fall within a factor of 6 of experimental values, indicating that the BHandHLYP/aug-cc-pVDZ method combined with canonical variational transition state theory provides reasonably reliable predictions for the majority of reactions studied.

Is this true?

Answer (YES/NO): YES